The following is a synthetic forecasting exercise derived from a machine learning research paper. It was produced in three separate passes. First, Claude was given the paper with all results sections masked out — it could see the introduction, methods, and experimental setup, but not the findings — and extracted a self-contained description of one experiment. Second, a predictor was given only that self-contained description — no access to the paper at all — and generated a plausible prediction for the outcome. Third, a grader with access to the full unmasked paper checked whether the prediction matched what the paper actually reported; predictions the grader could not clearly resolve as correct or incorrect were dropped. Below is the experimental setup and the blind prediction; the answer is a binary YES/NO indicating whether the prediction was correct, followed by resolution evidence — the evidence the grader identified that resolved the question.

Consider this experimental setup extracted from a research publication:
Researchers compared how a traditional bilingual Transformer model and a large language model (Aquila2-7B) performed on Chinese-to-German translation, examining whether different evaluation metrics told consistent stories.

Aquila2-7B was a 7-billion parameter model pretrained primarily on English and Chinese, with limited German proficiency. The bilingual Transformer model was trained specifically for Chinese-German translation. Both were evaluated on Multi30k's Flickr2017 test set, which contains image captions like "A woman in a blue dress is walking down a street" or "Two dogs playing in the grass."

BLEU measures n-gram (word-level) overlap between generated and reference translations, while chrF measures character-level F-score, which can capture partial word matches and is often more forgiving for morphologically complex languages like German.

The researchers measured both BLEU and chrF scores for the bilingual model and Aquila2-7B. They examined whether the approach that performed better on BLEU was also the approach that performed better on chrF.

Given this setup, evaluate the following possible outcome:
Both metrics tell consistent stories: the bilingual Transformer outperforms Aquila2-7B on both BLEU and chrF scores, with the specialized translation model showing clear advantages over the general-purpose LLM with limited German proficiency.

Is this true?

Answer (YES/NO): NO